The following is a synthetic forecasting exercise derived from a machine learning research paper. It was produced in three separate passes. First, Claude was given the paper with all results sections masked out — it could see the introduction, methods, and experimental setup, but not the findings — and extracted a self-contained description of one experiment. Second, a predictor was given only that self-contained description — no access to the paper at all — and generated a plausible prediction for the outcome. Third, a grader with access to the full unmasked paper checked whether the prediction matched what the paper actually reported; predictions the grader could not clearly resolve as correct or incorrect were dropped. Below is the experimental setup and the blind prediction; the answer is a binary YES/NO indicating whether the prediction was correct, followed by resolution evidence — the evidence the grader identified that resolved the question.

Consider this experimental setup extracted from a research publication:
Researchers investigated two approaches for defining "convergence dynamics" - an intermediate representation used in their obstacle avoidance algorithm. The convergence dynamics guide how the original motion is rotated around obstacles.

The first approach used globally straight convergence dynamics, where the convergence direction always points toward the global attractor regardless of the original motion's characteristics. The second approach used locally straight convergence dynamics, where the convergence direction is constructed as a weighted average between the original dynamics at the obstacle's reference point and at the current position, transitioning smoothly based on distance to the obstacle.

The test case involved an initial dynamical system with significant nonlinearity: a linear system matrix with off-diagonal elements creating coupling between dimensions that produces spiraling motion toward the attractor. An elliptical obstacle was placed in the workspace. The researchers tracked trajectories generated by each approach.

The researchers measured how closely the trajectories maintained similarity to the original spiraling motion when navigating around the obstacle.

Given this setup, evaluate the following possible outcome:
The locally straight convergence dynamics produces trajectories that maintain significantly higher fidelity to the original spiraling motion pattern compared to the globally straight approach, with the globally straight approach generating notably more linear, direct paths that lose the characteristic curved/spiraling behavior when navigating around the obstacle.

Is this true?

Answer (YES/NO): YES